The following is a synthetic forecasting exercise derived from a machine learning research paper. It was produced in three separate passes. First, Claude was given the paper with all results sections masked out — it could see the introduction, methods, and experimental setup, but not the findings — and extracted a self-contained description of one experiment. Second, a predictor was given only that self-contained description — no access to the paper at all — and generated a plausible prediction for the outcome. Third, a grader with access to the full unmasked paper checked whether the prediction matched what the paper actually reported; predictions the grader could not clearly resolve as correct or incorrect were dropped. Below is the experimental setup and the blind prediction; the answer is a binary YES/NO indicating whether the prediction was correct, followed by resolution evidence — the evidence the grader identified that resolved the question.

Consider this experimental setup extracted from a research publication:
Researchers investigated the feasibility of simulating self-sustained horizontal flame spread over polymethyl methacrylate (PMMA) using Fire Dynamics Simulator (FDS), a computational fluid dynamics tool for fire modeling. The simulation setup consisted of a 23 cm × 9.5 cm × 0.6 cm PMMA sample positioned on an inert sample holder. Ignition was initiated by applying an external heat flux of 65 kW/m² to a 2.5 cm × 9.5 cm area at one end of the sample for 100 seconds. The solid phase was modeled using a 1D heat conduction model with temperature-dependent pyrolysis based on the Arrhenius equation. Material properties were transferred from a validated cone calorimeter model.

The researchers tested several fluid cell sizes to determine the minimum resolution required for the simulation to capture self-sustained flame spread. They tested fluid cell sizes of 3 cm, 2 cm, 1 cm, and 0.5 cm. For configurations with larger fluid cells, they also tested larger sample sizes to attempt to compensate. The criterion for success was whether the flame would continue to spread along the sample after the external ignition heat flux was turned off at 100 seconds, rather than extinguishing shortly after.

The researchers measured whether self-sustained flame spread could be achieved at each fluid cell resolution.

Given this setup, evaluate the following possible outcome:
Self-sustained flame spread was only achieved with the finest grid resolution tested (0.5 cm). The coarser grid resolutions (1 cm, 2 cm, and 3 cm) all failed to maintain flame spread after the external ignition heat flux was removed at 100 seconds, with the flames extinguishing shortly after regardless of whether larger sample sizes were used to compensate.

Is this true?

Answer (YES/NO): YES